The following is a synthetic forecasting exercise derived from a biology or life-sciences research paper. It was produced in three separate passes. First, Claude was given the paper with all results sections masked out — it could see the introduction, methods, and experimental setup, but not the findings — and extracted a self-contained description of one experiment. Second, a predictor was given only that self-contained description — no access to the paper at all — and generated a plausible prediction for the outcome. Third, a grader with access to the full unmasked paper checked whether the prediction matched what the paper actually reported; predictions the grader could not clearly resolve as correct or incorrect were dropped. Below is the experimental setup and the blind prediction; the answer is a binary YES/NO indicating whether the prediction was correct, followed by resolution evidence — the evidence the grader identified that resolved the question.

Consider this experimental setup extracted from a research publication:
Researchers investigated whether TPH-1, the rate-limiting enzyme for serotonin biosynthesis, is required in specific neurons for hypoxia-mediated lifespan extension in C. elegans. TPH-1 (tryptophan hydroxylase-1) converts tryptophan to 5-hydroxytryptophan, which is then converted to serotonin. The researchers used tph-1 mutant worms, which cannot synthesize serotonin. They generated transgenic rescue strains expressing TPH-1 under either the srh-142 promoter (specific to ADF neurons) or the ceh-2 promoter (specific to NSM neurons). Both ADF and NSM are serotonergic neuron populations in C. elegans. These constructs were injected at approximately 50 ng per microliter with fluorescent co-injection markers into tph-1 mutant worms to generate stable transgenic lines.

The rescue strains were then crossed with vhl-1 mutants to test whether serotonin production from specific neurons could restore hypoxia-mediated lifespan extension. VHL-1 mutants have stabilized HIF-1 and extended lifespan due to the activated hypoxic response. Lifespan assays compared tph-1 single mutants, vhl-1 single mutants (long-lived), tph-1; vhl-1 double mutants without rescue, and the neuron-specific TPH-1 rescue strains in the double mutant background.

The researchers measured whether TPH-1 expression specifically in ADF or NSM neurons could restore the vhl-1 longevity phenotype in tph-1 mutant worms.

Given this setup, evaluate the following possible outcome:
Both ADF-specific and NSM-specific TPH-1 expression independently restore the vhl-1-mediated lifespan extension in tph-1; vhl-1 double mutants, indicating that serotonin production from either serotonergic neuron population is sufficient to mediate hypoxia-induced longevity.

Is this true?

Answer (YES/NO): NO